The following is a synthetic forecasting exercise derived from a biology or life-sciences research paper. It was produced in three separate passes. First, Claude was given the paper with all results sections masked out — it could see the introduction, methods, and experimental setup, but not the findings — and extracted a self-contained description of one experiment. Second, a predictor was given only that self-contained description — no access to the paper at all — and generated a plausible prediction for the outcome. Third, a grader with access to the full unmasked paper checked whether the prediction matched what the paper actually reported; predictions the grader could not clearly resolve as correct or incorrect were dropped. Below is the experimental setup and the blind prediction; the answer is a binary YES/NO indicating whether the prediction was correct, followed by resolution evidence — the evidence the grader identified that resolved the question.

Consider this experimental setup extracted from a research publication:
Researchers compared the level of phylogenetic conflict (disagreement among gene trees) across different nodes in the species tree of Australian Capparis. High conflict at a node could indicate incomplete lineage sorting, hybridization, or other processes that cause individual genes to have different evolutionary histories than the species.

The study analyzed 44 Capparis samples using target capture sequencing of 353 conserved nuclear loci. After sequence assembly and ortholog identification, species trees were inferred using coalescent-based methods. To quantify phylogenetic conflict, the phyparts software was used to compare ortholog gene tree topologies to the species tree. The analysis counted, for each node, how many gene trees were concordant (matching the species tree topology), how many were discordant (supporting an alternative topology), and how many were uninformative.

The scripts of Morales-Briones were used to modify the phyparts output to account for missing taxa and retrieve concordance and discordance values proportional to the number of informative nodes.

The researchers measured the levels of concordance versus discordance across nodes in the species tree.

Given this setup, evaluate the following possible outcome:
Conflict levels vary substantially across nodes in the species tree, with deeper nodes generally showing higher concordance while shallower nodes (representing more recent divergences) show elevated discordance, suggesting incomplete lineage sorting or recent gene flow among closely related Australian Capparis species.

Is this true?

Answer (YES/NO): YES